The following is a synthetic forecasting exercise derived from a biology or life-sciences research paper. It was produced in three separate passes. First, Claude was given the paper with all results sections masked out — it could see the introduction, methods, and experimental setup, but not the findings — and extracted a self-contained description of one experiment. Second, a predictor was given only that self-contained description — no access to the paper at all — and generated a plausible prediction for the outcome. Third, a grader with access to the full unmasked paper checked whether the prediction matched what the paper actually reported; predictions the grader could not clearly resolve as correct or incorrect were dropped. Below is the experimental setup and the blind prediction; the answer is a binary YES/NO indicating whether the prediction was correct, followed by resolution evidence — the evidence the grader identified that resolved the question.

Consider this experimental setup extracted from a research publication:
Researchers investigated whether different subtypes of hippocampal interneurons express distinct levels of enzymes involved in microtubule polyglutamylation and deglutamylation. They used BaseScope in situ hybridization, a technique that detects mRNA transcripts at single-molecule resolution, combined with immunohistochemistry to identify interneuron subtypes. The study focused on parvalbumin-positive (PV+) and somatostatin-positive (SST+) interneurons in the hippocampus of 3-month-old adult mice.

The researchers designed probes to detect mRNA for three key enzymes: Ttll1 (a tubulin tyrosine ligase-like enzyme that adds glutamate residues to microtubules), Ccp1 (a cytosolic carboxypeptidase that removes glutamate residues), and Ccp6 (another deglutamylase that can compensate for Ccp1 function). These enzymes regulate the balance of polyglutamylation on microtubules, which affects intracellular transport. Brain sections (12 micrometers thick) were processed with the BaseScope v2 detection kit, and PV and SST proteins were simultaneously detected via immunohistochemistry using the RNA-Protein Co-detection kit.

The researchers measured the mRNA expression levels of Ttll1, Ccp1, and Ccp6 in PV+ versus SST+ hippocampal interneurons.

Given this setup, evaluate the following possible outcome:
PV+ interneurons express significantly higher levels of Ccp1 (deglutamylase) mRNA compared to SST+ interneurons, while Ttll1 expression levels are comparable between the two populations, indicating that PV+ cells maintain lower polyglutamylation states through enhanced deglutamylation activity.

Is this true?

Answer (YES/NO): NO